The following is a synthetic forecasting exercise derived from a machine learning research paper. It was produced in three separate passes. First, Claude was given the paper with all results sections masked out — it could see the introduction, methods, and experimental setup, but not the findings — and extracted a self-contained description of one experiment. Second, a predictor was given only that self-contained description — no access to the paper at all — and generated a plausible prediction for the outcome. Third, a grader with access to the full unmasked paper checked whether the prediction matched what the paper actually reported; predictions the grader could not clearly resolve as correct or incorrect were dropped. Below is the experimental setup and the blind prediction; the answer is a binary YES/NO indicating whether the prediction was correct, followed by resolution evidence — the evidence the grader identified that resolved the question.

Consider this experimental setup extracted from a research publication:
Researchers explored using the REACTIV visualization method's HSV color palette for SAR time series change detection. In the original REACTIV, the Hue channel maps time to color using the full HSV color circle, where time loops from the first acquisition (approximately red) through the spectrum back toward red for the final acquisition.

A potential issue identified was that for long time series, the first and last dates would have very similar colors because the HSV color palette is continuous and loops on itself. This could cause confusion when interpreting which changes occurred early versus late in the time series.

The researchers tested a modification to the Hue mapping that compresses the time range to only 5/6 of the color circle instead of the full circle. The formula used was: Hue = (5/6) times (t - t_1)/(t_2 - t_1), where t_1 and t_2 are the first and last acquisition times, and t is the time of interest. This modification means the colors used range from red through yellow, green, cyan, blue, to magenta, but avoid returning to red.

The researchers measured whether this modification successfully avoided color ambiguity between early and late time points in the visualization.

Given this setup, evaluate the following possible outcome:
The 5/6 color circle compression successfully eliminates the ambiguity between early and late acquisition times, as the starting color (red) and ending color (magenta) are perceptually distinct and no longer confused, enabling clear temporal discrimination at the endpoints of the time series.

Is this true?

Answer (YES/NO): YES